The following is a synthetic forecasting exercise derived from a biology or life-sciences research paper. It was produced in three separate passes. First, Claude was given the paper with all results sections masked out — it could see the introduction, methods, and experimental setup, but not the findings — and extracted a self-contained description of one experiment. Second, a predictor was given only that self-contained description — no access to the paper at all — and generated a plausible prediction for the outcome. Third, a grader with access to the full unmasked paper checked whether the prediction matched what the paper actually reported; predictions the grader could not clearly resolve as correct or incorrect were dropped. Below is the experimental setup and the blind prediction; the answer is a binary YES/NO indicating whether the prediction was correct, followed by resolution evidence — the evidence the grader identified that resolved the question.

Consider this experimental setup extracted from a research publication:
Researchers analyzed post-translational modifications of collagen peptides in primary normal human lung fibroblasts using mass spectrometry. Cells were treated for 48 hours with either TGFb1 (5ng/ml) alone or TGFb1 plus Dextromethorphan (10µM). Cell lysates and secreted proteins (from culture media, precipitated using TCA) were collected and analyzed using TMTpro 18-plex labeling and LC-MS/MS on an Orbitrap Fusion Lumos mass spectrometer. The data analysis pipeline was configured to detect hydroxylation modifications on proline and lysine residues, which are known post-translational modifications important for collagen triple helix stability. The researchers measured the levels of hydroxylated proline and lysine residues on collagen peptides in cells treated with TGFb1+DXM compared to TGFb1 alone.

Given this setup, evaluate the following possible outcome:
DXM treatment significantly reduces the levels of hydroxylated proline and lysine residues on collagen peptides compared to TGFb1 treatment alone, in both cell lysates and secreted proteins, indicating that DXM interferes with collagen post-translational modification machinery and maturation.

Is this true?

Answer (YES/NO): NO